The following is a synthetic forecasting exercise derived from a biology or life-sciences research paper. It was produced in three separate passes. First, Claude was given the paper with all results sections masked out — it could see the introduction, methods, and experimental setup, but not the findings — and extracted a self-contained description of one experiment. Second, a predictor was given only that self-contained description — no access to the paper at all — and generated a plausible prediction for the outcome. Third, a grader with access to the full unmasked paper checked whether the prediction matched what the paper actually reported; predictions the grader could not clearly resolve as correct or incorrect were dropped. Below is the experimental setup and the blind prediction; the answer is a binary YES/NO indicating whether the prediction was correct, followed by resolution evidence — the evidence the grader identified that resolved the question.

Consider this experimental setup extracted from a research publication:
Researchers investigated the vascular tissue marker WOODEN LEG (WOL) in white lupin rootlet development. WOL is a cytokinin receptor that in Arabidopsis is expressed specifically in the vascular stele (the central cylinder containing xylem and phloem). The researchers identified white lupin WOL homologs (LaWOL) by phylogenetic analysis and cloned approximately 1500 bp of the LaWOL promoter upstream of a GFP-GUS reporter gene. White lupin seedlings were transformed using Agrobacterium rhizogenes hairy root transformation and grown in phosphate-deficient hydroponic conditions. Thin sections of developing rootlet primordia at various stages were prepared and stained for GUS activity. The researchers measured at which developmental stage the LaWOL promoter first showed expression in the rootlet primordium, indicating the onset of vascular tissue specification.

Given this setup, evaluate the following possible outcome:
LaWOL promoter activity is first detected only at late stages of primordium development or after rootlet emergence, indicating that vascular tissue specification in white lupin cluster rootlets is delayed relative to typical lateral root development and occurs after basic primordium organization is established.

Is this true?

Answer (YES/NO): NO